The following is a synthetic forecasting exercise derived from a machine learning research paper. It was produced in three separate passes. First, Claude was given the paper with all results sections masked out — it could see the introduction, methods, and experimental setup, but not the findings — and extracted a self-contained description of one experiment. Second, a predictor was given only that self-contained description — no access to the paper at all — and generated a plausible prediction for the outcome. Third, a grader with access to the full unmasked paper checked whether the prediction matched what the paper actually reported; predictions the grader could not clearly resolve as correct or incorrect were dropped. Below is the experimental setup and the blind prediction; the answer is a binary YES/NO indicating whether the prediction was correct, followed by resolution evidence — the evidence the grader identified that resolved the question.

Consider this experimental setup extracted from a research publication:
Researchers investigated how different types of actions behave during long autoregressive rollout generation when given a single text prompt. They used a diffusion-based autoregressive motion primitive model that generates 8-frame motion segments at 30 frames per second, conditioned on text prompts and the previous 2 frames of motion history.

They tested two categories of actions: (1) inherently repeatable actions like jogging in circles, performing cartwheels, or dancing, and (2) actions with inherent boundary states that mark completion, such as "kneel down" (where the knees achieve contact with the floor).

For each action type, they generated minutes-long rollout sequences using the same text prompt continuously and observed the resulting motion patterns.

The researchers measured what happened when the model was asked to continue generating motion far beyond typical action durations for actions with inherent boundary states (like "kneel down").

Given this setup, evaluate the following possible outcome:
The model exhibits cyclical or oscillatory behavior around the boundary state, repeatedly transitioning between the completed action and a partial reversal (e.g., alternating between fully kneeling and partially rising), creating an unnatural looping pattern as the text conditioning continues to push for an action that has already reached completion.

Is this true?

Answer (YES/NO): YES